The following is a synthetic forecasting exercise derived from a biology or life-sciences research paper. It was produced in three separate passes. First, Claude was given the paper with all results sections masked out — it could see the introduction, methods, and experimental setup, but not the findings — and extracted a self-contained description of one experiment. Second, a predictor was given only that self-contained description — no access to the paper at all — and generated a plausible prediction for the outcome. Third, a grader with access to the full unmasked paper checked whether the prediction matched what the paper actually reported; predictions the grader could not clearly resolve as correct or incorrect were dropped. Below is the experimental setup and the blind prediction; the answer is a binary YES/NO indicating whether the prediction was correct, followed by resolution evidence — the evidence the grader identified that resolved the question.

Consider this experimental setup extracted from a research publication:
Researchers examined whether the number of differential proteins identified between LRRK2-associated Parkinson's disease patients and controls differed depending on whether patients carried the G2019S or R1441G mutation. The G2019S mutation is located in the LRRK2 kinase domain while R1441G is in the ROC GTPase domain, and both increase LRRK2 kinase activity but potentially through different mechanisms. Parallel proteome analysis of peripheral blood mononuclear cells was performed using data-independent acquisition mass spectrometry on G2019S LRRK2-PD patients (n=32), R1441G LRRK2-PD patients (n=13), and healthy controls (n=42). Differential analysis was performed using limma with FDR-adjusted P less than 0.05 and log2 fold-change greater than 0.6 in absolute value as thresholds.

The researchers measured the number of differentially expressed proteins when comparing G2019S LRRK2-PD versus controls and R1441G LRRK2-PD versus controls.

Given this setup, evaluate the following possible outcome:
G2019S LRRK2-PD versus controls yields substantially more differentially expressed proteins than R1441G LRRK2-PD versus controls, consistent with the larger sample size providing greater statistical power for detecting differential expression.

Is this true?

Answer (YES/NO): YES